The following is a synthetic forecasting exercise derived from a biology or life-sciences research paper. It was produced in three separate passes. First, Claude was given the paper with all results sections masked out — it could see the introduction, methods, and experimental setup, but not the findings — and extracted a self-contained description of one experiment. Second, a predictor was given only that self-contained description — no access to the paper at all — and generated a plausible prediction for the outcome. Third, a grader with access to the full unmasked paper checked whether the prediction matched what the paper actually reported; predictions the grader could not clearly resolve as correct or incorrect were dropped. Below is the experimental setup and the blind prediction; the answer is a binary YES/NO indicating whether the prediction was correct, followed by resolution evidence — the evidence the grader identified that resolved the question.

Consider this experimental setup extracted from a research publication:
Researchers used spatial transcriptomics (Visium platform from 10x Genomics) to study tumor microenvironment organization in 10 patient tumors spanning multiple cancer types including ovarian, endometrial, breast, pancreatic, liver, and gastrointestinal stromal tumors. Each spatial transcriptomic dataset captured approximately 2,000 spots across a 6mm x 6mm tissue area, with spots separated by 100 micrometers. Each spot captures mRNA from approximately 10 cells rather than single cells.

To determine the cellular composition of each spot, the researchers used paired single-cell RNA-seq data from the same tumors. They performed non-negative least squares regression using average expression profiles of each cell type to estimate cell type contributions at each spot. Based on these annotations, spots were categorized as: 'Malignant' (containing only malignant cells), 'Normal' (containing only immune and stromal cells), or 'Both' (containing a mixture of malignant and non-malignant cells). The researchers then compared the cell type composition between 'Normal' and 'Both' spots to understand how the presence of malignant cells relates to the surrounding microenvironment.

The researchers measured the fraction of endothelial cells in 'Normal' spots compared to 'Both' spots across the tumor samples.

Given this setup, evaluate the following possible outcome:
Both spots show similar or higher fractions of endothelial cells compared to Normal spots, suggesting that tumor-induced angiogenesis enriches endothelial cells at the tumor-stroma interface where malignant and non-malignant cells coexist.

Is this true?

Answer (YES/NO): NO